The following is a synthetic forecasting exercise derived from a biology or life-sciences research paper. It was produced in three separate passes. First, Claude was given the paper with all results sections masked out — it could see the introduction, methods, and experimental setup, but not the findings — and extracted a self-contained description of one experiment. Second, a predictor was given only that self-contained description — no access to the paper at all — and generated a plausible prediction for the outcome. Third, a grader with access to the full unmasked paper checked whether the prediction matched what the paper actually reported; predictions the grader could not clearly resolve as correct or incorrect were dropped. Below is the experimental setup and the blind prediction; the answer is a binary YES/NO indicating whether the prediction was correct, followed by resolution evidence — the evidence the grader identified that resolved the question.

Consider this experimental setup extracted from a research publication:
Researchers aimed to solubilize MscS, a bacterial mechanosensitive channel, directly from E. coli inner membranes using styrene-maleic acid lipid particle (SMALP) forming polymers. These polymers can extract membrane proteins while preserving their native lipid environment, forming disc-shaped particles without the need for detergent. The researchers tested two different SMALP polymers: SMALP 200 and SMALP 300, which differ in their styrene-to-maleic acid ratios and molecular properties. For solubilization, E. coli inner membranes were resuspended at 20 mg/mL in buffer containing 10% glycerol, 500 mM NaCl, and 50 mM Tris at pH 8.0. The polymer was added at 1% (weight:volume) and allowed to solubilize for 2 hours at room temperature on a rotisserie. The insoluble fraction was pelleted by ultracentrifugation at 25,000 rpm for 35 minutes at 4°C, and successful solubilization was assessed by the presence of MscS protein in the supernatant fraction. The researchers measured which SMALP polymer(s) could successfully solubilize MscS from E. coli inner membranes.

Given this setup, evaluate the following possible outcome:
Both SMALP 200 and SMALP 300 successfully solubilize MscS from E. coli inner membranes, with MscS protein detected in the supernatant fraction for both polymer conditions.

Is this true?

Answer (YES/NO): NO